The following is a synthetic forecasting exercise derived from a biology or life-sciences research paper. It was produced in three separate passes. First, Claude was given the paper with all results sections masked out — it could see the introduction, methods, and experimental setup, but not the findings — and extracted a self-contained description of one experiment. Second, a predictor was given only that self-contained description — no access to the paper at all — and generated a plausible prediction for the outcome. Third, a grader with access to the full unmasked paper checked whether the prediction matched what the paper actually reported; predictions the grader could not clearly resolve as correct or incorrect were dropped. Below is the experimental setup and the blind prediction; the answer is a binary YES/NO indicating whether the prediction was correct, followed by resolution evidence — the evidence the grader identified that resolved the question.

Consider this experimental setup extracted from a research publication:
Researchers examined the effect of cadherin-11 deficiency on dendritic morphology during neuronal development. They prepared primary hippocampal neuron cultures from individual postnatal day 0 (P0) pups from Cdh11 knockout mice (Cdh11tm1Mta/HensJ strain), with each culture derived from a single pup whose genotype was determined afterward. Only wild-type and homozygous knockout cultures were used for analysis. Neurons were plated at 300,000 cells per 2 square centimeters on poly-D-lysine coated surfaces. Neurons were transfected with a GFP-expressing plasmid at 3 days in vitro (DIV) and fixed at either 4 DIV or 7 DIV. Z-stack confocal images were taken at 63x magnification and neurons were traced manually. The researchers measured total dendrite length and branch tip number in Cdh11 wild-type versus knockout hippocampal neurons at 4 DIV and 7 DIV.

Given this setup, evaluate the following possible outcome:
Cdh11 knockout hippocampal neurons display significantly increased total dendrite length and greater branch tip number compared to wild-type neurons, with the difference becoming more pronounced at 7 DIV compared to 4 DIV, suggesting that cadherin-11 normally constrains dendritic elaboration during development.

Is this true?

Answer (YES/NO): NO